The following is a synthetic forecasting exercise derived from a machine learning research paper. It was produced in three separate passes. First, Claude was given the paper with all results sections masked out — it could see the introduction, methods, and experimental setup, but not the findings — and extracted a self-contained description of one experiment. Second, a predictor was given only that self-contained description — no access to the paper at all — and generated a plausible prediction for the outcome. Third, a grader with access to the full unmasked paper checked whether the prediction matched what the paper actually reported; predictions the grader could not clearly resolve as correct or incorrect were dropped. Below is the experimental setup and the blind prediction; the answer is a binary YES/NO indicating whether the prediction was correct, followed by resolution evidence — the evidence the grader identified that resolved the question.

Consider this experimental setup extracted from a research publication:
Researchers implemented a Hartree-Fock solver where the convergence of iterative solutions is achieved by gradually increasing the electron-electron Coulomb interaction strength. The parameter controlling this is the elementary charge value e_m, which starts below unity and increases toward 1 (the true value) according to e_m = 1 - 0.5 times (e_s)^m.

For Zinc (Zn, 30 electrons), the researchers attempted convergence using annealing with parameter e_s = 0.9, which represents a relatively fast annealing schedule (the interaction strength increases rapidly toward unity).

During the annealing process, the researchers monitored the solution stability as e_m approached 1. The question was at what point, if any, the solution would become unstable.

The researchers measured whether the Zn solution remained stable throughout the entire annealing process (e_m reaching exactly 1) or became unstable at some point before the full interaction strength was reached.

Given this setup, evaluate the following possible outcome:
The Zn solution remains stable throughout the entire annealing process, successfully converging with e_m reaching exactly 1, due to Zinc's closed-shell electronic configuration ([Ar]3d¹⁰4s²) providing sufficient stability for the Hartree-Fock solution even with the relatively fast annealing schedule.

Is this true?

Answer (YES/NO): NO